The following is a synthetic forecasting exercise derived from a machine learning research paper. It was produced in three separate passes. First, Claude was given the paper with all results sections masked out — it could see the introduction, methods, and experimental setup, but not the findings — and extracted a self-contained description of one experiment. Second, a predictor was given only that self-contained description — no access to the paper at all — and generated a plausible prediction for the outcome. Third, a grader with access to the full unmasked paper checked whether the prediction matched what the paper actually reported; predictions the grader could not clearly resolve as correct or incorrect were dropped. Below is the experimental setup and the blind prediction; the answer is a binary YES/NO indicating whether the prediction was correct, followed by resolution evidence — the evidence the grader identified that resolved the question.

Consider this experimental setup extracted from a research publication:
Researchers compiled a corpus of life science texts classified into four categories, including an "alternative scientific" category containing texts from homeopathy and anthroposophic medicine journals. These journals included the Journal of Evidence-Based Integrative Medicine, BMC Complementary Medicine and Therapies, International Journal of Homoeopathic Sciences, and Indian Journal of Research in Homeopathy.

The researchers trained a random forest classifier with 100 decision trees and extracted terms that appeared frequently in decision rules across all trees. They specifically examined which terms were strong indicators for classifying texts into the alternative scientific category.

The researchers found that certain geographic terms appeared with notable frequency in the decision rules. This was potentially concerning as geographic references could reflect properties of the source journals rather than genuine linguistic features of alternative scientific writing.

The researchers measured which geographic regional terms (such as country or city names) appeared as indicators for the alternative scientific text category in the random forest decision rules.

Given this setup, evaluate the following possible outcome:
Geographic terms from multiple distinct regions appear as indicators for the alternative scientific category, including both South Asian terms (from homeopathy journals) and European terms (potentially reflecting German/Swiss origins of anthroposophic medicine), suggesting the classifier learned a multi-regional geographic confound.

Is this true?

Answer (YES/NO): NO